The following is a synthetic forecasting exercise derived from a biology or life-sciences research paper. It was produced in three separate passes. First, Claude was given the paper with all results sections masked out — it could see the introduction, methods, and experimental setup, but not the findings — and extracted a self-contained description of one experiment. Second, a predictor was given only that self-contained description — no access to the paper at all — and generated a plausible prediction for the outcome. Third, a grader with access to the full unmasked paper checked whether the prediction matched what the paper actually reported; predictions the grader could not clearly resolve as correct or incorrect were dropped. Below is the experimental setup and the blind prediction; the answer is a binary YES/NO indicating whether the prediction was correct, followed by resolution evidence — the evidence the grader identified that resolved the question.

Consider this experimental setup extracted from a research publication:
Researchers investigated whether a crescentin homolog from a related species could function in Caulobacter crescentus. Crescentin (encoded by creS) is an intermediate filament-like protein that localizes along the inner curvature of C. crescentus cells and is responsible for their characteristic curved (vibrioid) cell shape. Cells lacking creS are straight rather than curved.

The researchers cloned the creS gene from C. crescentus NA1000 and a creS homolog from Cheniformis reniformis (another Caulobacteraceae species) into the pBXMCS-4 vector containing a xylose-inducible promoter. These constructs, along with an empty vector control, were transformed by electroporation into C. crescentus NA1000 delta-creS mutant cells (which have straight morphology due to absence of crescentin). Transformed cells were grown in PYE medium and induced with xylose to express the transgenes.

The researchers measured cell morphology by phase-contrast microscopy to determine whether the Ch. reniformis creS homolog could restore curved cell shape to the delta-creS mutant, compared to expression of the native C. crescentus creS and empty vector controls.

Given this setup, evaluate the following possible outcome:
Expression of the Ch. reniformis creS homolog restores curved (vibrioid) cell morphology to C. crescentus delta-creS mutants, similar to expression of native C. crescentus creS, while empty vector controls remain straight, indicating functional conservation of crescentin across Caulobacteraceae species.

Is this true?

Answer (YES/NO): NO